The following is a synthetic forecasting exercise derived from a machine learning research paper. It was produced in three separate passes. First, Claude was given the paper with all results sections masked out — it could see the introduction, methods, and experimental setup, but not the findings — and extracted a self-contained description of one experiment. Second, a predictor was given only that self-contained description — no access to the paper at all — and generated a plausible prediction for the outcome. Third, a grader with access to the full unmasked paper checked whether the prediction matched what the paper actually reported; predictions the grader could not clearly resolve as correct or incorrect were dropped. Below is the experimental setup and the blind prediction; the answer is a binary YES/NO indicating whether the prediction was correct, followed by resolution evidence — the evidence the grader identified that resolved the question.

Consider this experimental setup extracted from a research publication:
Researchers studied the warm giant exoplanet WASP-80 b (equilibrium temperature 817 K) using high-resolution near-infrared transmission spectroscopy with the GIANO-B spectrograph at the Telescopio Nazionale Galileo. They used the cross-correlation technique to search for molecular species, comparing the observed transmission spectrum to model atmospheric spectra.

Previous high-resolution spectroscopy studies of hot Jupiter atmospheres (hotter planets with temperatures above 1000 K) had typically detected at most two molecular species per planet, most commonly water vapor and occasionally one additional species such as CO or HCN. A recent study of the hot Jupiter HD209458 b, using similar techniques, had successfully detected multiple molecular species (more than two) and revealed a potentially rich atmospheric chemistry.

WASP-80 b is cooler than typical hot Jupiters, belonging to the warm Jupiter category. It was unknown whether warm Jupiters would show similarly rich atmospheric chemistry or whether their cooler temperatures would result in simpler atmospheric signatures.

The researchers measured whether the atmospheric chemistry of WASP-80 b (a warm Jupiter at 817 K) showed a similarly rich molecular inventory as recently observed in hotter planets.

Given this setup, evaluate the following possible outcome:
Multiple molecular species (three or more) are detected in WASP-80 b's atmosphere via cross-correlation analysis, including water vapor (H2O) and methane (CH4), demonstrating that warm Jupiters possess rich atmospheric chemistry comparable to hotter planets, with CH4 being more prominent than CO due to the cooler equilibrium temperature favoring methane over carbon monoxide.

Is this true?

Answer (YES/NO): YES